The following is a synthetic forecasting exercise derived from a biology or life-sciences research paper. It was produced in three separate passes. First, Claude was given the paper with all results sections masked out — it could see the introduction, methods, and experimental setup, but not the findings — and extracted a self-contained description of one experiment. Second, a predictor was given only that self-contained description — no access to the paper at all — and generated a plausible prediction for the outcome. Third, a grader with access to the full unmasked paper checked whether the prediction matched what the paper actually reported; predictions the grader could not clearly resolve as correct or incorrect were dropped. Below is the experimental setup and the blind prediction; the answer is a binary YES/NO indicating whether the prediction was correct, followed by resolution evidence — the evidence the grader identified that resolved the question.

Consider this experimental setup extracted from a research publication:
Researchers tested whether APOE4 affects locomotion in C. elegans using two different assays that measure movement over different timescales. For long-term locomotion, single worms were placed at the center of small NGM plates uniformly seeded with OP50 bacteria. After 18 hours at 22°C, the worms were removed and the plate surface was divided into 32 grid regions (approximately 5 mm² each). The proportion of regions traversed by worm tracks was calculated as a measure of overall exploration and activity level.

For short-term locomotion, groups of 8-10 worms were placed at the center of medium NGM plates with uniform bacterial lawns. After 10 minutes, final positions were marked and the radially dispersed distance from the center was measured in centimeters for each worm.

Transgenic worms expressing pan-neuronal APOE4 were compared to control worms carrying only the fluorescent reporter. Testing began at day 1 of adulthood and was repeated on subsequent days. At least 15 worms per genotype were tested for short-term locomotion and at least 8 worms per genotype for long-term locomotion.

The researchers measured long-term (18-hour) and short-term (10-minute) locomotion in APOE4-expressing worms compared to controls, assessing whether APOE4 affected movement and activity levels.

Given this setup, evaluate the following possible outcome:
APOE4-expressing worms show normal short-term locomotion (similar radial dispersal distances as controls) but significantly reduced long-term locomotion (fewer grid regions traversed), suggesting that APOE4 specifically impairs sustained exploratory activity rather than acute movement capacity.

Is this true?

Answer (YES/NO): NO